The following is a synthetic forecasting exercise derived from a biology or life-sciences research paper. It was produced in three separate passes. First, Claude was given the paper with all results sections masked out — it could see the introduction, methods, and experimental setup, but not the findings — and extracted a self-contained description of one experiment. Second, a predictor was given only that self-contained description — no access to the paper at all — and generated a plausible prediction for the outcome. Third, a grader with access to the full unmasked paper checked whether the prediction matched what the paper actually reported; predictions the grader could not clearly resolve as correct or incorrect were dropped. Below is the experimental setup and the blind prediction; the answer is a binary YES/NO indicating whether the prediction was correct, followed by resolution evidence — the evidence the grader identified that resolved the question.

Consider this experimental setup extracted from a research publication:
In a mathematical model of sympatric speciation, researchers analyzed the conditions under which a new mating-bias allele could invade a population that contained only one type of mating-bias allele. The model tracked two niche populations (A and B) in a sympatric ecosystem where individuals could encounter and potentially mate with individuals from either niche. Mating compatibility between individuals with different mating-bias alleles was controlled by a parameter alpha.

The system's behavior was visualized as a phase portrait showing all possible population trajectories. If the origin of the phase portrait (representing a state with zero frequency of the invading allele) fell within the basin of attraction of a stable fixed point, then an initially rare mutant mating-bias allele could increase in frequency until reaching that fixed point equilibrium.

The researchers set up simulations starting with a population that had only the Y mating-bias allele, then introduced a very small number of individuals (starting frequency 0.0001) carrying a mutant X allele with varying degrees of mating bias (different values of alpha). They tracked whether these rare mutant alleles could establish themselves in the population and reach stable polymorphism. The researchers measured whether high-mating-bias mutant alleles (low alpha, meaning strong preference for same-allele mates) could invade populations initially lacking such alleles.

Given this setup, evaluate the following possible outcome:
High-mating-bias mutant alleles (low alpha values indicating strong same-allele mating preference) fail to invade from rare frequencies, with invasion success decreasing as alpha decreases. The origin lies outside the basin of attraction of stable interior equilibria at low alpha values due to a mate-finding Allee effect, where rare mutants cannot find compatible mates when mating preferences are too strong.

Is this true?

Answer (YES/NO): NO